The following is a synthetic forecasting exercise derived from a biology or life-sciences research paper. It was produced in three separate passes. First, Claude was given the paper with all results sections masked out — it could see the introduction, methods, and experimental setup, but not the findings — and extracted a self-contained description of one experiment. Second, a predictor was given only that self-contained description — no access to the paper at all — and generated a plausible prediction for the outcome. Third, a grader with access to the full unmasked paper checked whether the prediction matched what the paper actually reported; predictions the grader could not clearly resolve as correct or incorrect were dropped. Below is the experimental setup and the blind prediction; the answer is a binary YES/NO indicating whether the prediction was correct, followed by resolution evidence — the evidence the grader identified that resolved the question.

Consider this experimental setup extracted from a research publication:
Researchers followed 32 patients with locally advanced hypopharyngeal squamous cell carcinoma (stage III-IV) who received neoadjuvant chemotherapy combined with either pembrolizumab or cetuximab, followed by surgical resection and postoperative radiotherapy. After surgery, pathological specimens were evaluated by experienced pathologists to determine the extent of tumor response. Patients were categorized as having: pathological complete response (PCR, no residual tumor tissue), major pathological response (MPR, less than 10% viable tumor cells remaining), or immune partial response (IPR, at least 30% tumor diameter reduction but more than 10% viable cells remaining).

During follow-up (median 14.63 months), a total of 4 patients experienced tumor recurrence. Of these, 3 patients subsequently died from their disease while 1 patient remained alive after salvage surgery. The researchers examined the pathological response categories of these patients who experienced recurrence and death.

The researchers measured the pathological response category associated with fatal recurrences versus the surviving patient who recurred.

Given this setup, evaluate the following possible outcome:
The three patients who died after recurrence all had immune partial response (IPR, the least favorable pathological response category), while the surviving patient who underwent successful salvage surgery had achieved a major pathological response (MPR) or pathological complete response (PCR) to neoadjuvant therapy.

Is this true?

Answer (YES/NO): YES